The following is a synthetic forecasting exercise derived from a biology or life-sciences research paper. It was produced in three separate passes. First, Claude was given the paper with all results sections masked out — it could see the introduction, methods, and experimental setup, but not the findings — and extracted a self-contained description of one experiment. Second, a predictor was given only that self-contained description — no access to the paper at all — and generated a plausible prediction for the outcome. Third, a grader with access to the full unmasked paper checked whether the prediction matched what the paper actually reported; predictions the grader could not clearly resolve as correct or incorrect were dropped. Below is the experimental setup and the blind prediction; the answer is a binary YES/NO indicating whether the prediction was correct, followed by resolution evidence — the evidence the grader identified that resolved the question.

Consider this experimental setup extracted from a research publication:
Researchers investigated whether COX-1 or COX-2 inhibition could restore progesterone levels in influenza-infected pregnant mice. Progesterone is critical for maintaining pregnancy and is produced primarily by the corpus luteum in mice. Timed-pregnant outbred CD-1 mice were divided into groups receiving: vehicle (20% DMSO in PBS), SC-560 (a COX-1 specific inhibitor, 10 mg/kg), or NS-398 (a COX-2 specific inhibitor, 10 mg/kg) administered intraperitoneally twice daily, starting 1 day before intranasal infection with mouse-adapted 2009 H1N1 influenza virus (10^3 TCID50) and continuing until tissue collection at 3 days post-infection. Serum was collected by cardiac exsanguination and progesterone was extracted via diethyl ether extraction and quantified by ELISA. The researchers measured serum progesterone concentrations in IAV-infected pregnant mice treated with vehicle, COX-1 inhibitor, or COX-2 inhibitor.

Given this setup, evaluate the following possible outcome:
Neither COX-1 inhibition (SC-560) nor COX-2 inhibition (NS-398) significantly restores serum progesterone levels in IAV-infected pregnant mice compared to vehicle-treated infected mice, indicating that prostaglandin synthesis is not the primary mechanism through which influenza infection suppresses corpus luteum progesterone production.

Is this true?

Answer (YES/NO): NO